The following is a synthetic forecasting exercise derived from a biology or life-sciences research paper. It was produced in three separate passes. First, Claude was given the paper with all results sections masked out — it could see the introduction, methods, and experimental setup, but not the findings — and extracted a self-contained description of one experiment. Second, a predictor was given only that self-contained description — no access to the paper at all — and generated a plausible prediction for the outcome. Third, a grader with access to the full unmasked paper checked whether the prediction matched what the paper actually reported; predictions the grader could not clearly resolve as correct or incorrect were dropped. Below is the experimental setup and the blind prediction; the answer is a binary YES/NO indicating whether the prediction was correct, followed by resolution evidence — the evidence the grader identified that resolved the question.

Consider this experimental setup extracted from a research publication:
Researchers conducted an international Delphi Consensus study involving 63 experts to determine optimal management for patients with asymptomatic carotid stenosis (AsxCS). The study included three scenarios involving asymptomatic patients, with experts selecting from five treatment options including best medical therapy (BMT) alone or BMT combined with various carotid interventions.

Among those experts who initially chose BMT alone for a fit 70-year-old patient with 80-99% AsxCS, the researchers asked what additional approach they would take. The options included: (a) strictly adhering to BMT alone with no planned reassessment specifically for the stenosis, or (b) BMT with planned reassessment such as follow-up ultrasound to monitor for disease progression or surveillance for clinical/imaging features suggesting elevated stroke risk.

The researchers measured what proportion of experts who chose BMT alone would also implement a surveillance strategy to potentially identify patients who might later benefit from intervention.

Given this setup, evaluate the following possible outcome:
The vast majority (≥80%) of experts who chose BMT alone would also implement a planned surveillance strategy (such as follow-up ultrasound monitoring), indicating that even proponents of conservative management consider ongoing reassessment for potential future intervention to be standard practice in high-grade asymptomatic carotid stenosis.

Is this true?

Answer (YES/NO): YES